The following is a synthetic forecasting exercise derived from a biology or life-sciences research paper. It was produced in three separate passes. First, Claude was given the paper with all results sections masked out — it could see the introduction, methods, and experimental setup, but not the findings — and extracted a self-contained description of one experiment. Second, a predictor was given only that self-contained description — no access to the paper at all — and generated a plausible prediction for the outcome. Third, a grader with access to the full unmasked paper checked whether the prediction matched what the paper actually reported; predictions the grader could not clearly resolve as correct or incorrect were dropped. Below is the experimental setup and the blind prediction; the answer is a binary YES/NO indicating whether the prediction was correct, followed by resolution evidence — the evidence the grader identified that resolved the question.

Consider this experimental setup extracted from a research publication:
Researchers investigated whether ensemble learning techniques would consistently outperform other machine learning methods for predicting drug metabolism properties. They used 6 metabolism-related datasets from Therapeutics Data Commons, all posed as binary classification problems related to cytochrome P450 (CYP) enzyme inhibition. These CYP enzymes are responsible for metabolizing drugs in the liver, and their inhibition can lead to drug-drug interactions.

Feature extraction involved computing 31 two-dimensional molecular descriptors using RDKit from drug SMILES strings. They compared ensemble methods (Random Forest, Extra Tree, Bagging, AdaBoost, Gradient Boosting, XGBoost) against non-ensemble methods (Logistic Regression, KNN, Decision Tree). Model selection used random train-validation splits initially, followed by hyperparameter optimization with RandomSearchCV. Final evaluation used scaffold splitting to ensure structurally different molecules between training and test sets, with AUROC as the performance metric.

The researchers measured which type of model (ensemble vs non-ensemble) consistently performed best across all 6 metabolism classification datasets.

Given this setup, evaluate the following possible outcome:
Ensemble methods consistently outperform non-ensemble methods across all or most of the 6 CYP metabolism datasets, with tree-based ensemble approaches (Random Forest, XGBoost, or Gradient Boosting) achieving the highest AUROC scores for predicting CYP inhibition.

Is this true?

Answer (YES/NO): NO